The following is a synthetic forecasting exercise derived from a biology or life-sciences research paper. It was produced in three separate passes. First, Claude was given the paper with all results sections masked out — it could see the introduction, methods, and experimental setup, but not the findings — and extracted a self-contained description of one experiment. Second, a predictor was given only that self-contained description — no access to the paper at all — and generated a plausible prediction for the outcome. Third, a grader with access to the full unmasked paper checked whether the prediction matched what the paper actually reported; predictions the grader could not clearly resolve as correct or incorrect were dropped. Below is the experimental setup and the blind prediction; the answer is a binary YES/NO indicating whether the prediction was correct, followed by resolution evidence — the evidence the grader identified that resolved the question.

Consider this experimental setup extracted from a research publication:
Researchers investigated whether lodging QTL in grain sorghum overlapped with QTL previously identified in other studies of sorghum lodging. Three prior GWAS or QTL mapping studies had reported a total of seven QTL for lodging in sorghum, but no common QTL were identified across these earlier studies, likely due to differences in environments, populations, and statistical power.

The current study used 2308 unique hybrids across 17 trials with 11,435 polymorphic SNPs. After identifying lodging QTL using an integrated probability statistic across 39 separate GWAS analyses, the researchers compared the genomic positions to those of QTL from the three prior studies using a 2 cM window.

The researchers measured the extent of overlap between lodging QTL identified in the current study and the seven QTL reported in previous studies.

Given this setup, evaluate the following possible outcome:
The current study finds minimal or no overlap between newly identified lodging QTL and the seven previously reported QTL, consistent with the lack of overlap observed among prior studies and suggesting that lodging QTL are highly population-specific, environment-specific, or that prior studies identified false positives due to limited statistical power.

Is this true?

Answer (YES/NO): NO